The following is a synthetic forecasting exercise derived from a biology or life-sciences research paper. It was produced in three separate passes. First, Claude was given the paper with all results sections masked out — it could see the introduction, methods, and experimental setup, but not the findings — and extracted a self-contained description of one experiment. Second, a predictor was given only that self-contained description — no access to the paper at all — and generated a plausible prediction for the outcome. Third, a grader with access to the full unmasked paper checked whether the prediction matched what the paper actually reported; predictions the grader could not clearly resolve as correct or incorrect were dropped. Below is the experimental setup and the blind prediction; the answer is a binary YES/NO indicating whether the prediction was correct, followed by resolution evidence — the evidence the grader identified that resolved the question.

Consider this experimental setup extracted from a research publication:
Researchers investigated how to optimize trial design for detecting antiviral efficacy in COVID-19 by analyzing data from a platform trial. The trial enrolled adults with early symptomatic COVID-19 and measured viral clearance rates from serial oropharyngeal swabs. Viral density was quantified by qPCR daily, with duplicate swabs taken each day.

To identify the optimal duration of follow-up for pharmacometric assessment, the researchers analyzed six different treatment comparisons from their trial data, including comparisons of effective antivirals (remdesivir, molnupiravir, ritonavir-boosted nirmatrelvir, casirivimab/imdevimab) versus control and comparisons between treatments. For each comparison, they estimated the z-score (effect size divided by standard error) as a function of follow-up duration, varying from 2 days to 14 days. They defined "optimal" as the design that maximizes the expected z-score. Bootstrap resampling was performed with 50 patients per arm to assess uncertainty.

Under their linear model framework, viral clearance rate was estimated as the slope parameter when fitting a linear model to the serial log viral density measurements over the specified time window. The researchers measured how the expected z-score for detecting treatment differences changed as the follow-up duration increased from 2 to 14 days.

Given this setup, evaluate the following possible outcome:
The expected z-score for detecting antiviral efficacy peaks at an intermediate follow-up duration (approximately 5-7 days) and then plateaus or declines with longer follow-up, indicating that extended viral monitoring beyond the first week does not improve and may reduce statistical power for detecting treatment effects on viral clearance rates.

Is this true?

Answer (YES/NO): NO